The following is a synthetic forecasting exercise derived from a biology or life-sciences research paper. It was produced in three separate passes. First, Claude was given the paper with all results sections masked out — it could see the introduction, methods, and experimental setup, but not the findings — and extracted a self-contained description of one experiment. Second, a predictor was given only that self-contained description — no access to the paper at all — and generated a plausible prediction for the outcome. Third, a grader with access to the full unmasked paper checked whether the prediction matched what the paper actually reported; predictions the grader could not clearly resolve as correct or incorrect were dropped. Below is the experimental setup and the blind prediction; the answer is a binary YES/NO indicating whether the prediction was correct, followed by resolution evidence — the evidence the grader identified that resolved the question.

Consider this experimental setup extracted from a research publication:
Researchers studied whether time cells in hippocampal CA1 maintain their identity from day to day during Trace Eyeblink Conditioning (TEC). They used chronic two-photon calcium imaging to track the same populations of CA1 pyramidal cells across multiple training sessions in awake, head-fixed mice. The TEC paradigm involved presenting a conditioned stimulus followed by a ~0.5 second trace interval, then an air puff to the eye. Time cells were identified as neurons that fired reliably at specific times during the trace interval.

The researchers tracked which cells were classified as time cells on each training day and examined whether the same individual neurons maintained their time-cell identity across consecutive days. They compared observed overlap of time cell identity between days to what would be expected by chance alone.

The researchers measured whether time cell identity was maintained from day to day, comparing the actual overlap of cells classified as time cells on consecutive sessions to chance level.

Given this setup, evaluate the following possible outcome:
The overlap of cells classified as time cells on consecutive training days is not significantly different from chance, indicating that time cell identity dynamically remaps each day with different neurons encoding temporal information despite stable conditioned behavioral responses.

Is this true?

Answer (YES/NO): YES